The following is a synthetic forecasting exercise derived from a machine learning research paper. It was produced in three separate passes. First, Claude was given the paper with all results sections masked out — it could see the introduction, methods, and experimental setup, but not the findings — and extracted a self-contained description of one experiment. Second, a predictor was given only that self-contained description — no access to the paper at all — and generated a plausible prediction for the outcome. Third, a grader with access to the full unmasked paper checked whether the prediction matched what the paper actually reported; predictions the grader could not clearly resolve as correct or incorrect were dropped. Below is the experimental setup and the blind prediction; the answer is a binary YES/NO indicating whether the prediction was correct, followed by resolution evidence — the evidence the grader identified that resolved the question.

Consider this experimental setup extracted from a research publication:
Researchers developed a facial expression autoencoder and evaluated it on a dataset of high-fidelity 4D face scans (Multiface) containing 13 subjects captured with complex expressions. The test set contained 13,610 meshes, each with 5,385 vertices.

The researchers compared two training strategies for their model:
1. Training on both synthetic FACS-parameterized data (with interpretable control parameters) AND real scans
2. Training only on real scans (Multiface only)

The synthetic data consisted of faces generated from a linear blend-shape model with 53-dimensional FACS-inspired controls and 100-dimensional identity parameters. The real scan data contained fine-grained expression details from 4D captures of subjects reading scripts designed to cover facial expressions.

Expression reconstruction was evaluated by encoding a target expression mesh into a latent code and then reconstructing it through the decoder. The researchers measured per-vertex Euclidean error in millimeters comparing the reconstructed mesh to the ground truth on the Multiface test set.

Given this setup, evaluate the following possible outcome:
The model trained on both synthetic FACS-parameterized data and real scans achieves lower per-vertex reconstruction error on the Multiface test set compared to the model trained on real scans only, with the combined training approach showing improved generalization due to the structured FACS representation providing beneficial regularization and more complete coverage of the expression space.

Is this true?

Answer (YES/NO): YES